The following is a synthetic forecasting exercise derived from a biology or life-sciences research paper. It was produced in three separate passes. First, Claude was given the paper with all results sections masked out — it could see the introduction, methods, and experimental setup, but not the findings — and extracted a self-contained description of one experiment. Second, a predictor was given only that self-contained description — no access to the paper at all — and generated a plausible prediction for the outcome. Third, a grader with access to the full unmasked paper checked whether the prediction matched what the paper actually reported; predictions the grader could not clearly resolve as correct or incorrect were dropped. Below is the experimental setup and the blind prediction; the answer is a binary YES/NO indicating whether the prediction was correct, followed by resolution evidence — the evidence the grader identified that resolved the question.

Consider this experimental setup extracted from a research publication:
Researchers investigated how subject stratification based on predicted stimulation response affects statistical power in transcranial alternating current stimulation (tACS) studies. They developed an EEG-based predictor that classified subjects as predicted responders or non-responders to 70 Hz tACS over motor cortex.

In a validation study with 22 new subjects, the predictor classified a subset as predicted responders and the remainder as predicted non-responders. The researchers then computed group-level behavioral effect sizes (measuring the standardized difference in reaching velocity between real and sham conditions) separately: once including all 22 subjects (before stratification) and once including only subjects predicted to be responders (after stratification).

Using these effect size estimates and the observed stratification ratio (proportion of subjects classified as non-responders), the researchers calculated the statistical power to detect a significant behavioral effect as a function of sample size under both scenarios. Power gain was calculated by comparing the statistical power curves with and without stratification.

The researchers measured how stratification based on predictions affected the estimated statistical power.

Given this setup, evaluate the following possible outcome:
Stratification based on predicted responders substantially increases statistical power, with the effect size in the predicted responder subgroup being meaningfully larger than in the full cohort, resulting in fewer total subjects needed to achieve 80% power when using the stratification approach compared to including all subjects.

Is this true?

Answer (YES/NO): YES